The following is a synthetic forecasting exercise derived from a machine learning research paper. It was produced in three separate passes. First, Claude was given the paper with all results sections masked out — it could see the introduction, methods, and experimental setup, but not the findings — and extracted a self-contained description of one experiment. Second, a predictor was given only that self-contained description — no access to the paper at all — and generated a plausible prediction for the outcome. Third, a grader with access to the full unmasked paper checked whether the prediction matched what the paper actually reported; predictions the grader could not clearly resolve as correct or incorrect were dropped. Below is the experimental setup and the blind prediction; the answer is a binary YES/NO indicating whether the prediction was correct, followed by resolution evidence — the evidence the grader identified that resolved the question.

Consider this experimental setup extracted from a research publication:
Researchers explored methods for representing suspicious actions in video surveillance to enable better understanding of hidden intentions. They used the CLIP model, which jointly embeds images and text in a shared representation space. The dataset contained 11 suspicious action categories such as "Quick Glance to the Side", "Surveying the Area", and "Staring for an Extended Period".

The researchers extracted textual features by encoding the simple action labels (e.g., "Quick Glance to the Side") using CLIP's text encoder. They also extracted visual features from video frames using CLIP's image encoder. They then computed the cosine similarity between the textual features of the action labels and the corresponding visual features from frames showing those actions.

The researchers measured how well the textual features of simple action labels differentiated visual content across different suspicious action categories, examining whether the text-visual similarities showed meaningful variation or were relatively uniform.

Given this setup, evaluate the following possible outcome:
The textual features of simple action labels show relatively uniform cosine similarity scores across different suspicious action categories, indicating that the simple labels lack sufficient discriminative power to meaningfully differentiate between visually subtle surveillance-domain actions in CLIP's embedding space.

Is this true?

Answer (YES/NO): YES